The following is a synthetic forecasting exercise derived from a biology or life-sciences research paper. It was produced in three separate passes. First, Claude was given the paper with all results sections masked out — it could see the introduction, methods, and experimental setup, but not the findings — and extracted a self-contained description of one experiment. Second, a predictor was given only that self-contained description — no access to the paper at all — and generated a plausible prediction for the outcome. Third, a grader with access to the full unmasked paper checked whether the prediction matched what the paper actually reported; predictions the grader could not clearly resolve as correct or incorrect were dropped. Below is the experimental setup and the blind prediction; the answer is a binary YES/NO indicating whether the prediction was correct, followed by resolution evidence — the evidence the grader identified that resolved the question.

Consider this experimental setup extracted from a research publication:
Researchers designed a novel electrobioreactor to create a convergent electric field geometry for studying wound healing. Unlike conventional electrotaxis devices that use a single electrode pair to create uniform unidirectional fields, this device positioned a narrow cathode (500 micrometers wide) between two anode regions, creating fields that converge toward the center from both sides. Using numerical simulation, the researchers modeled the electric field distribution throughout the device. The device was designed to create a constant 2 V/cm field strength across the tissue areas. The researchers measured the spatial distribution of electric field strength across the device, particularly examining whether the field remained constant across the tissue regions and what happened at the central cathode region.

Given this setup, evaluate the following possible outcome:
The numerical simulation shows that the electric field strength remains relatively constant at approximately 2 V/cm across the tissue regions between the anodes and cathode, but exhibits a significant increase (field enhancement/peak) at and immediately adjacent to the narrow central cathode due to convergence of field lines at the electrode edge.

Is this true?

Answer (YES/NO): NO